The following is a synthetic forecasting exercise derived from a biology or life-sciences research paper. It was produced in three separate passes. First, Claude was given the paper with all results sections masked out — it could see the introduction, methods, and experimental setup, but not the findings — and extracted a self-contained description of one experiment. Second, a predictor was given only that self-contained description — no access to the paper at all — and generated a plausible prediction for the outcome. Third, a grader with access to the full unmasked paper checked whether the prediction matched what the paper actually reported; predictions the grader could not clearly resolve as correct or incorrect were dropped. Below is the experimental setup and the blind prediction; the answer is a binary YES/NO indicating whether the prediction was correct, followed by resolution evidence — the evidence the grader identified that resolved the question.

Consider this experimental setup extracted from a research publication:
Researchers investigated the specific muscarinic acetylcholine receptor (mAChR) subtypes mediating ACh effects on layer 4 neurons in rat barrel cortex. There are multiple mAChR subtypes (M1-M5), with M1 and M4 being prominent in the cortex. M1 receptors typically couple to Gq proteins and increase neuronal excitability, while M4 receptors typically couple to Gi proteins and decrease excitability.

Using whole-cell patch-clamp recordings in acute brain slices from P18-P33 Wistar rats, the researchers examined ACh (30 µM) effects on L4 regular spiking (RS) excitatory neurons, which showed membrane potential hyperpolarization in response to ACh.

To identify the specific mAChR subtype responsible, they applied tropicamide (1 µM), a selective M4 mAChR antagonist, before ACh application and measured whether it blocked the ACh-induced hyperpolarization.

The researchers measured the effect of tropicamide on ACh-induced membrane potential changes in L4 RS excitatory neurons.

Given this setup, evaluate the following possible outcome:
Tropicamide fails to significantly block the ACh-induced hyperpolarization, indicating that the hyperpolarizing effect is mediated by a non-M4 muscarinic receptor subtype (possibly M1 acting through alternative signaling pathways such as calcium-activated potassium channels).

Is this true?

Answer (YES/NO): NO